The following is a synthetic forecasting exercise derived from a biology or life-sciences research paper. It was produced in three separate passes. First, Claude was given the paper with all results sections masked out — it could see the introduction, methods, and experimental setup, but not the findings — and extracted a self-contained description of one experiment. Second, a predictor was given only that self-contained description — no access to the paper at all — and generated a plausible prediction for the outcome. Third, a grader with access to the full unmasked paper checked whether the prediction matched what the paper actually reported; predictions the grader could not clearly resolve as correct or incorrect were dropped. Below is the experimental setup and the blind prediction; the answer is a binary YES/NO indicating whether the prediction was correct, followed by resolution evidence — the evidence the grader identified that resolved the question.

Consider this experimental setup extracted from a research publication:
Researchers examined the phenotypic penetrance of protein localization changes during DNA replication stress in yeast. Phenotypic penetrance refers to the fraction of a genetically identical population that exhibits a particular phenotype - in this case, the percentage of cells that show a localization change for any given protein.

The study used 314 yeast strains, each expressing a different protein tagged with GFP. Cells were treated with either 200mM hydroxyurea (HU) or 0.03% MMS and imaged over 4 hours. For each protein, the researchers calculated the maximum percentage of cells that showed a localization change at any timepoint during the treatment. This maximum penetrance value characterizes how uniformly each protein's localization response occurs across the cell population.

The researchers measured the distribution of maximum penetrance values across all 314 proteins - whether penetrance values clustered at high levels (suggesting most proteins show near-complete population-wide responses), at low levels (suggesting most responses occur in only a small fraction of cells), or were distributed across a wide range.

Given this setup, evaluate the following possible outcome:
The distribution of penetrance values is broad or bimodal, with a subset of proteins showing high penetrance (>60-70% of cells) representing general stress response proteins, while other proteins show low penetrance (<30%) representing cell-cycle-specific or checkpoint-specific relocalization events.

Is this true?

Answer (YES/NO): NO